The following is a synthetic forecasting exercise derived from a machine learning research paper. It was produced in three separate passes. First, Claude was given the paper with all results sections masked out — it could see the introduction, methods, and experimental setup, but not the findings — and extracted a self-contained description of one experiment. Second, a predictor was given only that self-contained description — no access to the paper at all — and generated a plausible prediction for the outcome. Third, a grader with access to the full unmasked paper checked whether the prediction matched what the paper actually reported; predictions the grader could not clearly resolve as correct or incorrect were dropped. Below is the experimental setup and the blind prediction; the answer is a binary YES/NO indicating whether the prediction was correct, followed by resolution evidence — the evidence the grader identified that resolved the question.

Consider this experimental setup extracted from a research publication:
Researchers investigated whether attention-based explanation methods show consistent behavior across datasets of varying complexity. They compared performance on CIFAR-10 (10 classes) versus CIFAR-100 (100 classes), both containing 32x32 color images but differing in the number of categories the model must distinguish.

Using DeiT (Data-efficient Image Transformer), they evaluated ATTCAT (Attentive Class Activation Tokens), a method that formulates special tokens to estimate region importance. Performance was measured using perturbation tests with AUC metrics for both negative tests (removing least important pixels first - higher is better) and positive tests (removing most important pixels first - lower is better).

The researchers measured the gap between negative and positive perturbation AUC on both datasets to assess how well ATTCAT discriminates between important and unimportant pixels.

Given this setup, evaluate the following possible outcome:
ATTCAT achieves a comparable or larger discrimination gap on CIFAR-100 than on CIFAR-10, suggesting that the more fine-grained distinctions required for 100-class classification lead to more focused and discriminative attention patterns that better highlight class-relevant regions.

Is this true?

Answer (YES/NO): YES